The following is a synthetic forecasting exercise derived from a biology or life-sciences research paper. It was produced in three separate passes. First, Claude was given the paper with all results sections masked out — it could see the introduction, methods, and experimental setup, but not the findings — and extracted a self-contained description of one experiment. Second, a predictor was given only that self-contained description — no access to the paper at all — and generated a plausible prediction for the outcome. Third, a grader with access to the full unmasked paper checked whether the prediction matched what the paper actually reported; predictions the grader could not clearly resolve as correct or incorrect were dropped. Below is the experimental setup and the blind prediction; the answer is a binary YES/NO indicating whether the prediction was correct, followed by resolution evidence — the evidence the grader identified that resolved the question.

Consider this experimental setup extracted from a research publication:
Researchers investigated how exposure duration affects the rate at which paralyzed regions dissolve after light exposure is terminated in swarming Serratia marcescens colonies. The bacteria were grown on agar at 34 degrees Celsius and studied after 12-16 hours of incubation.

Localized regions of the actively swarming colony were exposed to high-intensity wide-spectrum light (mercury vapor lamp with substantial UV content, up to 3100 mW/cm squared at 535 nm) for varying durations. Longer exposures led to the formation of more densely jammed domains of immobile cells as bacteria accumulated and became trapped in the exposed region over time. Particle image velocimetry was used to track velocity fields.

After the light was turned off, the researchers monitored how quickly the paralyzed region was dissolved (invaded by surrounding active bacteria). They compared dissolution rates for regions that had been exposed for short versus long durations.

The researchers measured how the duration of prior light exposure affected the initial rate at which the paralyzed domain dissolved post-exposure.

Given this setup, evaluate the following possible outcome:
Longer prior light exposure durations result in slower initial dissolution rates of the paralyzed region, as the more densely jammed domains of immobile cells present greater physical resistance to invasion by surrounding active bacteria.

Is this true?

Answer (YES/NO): YES